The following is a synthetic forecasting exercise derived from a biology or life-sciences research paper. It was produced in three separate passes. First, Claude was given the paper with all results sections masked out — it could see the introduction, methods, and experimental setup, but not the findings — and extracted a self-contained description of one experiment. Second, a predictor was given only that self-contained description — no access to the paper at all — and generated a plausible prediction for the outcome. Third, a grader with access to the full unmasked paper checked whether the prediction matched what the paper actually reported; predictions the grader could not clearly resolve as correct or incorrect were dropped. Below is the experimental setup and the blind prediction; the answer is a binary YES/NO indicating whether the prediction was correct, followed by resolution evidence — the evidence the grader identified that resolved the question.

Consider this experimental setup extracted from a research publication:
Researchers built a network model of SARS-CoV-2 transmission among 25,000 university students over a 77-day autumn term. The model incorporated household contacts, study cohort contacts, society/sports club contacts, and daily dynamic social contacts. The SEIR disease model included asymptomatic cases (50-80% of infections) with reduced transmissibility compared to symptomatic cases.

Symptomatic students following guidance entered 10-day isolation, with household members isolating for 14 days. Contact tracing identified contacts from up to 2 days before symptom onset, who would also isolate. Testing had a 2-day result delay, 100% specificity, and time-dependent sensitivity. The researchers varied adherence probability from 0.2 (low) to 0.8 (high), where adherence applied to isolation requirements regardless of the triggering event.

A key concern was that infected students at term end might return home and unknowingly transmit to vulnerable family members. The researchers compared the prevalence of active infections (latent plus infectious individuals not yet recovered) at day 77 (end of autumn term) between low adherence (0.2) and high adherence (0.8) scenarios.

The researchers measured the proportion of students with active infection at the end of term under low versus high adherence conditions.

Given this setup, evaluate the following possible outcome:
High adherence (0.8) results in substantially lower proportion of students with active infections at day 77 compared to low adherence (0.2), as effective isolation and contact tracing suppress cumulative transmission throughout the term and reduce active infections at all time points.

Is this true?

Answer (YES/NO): YES